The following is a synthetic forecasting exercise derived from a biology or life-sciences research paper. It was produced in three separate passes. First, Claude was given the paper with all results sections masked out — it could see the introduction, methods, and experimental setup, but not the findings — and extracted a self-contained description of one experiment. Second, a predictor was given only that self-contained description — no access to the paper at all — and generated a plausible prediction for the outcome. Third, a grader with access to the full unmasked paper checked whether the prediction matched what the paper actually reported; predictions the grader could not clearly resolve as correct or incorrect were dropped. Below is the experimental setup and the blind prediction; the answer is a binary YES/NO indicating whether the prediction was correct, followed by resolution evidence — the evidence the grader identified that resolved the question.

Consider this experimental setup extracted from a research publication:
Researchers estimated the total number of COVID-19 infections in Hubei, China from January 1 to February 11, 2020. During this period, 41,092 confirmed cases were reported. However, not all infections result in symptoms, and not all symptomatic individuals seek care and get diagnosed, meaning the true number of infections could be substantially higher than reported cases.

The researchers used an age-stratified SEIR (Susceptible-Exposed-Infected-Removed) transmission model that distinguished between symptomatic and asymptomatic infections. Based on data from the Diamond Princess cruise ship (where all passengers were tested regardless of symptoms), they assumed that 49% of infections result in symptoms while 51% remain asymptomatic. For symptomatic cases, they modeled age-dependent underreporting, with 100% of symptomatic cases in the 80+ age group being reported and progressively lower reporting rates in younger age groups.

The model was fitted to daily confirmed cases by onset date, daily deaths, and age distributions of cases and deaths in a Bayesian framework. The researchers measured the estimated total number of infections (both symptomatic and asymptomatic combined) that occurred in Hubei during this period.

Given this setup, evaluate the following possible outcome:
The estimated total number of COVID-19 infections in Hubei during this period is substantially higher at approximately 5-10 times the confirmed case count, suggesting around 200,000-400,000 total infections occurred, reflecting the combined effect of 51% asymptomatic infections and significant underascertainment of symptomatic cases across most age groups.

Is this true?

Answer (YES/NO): NO